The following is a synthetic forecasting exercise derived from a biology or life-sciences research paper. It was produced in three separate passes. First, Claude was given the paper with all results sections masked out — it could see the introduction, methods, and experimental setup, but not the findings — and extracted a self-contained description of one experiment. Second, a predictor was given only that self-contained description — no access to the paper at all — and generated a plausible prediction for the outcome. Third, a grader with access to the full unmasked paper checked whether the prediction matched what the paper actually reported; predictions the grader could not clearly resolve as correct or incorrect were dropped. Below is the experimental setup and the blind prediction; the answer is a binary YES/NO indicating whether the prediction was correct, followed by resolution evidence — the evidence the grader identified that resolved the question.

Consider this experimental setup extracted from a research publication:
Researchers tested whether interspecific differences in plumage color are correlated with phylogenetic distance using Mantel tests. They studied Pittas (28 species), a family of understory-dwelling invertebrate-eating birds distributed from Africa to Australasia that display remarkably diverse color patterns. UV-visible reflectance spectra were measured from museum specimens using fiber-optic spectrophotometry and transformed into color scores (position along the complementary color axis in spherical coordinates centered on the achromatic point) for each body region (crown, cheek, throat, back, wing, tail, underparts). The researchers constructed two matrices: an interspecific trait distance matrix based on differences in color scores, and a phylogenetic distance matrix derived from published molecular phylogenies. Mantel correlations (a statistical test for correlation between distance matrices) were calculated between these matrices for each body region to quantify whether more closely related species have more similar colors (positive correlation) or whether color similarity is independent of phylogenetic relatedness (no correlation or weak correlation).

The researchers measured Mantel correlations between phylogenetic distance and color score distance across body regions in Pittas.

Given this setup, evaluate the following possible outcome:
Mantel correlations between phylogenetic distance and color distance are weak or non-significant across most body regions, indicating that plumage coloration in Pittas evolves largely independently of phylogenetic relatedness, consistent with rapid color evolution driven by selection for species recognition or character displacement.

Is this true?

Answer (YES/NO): YES